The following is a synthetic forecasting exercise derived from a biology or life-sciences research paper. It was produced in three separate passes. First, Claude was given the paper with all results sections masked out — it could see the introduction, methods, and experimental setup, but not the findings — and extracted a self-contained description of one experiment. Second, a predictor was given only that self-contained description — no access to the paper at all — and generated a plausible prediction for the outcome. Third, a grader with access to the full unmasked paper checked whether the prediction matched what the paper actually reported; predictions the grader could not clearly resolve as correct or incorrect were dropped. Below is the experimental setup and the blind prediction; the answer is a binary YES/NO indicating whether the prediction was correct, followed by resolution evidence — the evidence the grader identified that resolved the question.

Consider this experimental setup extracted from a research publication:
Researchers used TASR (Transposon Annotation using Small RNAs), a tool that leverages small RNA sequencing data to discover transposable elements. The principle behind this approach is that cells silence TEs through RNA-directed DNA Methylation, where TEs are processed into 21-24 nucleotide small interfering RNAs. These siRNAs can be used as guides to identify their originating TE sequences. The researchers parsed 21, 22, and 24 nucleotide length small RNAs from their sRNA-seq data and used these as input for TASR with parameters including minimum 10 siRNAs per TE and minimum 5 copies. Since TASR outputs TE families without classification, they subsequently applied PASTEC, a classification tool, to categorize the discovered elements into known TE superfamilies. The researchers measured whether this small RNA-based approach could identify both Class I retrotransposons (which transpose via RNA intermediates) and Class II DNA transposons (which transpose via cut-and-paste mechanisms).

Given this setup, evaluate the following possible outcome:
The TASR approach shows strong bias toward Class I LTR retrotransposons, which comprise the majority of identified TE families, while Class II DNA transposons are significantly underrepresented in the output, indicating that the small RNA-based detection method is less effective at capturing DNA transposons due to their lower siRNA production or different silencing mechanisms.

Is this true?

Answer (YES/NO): NO